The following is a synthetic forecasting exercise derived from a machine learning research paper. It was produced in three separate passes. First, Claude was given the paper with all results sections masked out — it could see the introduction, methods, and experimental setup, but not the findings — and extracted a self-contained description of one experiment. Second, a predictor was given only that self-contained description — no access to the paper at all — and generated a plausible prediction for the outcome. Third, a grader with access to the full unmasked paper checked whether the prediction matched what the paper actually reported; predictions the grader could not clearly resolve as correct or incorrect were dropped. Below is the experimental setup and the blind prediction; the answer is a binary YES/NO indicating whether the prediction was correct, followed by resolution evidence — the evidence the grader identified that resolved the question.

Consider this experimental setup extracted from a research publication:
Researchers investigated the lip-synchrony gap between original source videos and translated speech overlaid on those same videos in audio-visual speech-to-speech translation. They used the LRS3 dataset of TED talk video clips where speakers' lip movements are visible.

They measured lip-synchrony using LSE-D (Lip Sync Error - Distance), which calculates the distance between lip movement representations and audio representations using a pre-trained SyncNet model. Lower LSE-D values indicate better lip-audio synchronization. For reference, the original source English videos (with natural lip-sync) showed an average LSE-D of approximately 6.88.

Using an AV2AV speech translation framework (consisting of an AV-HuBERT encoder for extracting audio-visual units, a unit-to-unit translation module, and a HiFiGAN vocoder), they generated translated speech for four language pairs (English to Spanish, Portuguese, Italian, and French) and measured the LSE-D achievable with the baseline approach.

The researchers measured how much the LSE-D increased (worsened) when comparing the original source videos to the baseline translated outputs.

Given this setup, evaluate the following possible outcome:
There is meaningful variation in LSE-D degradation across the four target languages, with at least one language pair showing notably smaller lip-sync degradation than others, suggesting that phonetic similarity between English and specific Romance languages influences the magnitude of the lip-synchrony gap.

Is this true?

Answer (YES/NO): NO